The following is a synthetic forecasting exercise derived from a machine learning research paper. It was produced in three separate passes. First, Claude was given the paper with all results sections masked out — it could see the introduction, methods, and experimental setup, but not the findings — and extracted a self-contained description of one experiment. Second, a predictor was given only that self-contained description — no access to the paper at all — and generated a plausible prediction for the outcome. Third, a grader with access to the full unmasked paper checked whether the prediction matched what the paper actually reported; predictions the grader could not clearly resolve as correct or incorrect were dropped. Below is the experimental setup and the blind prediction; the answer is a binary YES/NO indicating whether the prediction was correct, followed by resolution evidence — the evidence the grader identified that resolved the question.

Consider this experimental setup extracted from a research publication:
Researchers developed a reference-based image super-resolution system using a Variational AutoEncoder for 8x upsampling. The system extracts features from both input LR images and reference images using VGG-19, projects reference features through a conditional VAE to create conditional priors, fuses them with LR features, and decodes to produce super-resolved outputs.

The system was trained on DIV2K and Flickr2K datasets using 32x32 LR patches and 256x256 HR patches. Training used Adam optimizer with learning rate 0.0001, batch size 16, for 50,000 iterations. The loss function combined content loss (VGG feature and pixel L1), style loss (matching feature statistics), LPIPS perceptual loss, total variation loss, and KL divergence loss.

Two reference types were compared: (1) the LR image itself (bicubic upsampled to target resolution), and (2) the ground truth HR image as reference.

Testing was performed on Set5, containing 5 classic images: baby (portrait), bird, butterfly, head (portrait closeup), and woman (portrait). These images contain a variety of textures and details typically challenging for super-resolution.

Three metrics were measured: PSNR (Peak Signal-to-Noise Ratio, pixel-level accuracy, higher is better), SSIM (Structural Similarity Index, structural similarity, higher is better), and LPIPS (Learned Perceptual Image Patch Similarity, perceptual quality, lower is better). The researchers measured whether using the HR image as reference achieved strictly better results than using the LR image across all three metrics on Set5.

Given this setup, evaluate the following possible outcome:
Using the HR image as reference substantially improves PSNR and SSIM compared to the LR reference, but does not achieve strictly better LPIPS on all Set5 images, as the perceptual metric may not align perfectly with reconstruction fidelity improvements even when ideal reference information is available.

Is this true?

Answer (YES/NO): NO